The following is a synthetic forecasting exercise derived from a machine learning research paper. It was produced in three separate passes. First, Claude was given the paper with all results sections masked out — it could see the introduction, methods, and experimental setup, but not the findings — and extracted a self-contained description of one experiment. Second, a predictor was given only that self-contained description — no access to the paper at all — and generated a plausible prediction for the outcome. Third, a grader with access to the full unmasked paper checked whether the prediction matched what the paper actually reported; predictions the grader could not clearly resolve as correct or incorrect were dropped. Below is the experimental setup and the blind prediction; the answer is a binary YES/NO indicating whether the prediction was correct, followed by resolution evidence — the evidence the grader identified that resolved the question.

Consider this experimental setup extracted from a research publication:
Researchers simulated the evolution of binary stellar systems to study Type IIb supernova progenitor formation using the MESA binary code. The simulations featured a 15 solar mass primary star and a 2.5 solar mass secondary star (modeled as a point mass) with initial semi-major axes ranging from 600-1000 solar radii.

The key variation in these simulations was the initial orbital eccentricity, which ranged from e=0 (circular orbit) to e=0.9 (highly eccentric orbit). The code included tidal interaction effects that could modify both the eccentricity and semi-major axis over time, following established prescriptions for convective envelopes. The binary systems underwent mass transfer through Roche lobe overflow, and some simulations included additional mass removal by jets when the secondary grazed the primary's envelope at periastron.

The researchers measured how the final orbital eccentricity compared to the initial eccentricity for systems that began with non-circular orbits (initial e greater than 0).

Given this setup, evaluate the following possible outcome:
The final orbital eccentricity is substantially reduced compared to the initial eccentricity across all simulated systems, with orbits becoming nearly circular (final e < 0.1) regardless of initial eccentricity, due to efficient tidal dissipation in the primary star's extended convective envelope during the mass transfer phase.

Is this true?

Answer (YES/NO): NO